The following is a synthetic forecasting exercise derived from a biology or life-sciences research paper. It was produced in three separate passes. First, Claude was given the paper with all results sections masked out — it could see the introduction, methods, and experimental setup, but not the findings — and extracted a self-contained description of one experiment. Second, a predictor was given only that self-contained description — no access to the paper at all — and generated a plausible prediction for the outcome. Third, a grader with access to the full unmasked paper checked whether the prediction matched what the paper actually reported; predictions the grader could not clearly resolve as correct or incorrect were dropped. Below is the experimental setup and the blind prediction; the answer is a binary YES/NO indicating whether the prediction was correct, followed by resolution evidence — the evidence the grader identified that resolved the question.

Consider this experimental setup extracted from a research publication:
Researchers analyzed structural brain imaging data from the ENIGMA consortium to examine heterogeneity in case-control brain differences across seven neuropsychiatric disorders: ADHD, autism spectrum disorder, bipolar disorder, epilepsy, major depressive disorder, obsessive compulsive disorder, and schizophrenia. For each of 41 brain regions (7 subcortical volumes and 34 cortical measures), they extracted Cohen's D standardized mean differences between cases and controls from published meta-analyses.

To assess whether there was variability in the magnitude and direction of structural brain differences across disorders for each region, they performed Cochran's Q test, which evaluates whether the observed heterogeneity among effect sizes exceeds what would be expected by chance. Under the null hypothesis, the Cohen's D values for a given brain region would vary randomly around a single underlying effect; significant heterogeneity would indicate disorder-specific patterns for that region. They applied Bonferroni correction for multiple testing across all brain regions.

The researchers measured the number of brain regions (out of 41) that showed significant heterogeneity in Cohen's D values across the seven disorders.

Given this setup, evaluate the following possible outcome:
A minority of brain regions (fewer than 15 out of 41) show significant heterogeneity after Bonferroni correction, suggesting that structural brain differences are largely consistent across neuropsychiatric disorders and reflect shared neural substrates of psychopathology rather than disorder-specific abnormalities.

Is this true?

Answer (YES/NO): NO